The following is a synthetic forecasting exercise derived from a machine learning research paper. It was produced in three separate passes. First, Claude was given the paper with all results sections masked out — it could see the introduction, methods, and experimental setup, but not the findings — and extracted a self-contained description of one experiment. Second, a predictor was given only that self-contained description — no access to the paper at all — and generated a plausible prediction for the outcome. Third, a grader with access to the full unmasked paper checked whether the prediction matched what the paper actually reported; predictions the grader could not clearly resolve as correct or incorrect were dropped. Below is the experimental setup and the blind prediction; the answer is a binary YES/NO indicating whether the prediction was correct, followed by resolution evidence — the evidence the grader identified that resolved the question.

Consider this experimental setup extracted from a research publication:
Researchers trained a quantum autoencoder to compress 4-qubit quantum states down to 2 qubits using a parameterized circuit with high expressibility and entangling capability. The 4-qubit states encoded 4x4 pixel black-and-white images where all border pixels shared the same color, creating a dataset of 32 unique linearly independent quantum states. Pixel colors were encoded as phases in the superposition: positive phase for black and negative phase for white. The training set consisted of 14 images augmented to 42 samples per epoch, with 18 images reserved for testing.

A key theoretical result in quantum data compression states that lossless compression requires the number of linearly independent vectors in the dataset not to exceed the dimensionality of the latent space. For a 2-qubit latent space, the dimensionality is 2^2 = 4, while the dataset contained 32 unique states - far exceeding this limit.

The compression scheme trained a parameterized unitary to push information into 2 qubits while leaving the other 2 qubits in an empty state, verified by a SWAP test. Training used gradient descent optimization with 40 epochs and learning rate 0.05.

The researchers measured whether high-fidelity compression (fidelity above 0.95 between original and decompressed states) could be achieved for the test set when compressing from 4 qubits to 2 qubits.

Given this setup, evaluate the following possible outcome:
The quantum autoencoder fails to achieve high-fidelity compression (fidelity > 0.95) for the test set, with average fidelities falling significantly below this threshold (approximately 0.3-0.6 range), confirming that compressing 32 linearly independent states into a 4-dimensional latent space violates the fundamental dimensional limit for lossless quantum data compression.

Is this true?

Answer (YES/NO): NO